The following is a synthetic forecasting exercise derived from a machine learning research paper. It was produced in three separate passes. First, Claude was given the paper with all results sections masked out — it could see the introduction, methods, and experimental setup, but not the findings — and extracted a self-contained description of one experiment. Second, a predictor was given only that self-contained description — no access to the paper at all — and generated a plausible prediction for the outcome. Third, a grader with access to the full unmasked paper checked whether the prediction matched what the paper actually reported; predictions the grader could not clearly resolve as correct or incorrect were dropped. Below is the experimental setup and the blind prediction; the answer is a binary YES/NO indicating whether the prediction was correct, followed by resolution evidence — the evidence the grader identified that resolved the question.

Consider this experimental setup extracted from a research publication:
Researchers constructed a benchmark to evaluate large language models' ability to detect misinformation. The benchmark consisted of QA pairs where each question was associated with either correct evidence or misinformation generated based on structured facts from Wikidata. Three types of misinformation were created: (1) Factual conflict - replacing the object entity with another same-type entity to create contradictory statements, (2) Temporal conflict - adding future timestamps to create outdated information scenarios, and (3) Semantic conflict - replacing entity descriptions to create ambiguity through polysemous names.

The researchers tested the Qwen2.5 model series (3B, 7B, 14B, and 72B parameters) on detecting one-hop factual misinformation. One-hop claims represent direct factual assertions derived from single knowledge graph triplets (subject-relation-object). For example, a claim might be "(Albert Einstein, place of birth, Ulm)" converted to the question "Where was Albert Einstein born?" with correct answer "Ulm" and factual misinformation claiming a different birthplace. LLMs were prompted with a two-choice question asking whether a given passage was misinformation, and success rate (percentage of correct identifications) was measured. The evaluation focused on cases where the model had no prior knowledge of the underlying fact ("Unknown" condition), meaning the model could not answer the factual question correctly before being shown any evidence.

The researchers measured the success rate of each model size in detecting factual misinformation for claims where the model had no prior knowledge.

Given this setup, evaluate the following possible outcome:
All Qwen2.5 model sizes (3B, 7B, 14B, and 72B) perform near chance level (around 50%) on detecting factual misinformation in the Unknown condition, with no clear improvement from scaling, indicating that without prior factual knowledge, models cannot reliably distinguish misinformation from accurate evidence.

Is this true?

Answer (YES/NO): NO